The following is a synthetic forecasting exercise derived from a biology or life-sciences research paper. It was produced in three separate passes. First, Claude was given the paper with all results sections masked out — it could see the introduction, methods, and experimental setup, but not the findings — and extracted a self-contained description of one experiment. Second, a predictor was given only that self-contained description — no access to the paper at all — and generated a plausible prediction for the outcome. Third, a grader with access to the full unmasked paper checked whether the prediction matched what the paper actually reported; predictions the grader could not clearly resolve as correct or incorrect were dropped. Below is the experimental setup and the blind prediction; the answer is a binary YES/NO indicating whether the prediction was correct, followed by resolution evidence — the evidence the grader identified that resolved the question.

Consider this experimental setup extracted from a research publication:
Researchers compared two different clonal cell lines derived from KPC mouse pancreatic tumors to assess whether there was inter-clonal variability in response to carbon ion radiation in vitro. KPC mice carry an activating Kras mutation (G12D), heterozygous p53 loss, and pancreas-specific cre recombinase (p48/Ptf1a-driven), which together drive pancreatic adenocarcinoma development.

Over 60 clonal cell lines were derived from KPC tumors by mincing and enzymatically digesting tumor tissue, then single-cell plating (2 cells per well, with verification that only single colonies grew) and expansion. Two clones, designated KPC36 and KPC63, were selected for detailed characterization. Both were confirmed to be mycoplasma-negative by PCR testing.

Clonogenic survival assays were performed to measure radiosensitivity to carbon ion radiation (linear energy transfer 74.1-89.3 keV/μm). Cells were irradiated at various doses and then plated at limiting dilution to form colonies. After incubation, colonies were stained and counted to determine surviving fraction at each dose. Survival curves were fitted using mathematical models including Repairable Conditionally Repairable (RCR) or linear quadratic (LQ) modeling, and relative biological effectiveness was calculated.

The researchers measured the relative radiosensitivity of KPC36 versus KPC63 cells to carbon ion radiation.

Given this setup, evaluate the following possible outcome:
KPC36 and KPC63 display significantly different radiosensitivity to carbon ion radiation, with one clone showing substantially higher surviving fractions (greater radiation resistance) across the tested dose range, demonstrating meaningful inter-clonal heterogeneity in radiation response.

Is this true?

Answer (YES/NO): YES